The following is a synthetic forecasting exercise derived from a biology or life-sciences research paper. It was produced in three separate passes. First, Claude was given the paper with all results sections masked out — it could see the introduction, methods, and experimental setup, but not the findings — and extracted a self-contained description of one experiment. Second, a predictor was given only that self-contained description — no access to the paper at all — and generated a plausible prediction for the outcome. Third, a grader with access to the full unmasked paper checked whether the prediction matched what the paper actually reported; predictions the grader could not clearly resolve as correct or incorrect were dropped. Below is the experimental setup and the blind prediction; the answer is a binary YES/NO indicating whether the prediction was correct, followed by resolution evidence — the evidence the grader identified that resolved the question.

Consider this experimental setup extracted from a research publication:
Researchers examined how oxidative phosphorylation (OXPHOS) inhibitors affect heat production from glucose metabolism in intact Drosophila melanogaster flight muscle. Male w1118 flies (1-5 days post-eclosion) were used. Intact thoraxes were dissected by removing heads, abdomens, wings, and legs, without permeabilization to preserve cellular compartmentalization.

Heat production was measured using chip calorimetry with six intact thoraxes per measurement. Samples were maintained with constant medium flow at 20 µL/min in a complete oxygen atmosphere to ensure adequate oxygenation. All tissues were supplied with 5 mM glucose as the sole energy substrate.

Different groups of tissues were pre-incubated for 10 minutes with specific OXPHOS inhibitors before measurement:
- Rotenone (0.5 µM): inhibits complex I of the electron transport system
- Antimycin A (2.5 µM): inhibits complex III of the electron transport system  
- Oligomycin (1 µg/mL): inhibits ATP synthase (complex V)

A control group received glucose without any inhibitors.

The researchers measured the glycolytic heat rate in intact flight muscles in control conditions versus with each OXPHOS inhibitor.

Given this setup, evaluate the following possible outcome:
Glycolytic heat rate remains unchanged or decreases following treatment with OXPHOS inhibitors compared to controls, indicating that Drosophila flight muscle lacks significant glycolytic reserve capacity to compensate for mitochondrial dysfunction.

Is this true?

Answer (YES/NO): YES